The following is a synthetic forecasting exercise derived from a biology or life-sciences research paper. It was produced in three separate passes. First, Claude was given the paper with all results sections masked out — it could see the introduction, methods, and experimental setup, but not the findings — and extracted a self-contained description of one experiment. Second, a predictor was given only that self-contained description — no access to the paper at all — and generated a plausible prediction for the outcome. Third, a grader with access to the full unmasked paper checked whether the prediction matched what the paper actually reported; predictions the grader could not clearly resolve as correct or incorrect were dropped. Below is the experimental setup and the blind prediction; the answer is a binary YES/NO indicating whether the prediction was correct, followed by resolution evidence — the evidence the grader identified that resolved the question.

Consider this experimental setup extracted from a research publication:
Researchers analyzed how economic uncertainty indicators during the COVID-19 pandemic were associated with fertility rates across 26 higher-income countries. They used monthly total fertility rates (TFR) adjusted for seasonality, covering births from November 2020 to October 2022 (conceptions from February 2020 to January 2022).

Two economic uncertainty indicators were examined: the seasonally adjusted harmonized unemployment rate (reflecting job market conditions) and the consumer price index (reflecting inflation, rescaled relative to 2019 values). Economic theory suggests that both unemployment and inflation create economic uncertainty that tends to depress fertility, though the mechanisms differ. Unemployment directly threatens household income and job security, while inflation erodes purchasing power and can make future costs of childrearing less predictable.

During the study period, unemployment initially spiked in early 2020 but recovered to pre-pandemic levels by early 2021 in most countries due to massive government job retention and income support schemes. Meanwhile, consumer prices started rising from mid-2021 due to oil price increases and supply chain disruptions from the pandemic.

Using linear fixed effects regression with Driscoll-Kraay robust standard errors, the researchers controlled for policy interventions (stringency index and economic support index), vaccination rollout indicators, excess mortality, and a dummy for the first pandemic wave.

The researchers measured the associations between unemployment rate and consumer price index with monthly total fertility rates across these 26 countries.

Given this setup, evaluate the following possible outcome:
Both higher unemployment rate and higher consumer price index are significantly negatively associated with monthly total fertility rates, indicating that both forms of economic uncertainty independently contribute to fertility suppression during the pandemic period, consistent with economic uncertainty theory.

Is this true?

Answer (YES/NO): NO